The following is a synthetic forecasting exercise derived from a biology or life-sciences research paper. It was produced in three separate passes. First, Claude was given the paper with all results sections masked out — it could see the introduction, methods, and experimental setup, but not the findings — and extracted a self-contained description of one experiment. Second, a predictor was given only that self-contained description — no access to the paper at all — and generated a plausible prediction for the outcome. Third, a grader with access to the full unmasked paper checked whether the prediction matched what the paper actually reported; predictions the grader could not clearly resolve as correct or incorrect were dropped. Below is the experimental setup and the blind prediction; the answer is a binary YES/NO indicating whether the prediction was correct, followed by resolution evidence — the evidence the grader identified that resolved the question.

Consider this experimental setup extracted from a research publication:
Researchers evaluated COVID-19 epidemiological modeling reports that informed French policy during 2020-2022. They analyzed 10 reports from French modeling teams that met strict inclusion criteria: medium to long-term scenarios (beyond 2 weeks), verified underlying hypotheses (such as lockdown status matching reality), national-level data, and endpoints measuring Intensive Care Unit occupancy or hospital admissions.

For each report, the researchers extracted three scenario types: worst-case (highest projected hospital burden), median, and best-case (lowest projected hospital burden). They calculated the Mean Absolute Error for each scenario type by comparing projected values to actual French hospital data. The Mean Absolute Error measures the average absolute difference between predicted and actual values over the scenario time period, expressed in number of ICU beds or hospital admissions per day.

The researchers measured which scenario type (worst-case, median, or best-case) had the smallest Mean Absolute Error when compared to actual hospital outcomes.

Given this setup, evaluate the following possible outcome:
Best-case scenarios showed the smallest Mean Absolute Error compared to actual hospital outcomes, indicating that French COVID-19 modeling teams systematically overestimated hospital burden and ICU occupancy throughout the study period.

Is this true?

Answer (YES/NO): YES